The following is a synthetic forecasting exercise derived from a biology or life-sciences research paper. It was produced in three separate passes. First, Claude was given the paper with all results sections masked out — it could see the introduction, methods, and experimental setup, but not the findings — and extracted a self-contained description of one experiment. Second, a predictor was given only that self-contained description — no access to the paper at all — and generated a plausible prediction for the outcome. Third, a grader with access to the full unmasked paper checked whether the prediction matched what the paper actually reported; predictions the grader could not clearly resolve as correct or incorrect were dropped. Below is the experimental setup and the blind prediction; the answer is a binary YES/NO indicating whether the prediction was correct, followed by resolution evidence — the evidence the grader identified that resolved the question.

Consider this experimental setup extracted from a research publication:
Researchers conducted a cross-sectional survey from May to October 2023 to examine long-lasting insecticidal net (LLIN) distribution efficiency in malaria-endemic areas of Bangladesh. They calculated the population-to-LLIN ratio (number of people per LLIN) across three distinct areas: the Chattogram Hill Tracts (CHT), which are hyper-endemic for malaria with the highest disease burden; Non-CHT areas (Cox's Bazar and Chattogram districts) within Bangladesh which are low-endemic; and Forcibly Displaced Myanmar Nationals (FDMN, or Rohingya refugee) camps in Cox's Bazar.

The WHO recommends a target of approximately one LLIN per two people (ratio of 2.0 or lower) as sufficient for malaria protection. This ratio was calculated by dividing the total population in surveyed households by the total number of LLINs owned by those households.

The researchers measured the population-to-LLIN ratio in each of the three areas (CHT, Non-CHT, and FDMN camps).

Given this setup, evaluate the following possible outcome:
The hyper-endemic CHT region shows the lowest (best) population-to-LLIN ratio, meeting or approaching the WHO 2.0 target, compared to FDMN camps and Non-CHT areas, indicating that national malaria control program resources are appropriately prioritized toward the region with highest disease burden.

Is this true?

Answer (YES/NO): YES